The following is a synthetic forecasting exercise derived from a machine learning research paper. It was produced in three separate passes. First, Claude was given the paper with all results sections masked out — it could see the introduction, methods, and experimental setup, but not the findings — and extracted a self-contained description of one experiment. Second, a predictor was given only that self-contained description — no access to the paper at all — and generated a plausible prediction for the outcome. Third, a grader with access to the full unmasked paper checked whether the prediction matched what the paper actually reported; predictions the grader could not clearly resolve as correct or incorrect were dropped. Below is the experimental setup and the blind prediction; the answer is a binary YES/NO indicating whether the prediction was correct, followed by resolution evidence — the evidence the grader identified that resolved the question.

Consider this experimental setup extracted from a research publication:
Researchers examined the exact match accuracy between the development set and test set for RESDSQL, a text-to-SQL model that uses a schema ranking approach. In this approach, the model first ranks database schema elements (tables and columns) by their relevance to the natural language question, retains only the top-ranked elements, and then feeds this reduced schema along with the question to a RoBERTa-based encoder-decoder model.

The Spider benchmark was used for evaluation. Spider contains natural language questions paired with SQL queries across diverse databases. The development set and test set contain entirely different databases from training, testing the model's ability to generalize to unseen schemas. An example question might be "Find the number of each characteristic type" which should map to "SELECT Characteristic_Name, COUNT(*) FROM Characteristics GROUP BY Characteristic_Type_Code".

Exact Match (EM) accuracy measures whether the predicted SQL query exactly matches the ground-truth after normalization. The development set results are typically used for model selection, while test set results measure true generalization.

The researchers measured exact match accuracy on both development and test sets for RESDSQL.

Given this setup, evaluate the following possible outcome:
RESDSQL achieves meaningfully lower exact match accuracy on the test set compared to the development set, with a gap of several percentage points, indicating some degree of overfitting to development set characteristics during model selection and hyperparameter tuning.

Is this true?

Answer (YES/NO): YES